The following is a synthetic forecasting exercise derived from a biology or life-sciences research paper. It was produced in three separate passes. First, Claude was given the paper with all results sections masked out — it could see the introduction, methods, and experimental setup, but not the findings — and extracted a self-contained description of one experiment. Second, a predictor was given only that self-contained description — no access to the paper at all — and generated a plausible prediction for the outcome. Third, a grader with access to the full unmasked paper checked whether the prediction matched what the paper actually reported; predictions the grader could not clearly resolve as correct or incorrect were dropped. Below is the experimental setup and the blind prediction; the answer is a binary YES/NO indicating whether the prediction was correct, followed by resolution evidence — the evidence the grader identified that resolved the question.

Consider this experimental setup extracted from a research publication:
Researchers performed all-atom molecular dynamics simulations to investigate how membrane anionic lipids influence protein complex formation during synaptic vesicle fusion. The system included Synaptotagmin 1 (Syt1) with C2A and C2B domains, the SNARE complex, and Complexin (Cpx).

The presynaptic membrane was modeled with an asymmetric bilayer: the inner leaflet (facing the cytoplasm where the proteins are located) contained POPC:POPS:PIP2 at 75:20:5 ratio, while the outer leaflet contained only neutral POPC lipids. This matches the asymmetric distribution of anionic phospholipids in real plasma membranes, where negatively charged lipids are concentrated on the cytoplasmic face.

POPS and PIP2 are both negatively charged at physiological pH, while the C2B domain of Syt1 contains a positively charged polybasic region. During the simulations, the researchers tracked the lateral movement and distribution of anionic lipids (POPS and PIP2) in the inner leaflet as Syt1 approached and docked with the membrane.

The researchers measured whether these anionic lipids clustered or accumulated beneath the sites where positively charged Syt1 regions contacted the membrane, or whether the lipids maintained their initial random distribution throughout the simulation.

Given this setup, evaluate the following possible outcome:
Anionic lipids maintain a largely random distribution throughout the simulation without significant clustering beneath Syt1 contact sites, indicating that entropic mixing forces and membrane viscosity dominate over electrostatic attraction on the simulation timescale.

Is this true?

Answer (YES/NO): NO